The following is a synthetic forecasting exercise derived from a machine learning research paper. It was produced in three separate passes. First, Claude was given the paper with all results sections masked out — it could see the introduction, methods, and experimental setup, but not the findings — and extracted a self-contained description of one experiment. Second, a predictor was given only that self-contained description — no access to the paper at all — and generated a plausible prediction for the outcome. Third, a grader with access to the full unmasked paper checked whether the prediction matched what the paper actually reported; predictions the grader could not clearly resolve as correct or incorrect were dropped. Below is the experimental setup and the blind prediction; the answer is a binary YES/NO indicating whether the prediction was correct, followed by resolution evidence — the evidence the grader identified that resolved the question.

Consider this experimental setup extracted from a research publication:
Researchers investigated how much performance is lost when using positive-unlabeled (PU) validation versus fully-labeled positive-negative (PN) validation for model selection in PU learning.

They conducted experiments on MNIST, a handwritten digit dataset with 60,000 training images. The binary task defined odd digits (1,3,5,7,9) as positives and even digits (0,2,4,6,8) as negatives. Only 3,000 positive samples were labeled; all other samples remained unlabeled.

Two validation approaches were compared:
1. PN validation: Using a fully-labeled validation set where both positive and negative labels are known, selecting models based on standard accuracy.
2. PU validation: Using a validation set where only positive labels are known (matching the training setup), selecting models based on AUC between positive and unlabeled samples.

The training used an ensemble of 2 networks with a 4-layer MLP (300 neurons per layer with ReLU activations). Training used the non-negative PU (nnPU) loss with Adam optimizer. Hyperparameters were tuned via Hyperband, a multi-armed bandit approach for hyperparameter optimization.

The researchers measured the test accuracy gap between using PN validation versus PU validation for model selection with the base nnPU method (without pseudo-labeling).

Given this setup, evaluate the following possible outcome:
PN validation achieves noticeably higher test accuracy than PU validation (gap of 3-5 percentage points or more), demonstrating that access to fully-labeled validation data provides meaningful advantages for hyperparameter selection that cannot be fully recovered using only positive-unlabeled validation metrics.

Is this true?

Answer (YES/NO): NO